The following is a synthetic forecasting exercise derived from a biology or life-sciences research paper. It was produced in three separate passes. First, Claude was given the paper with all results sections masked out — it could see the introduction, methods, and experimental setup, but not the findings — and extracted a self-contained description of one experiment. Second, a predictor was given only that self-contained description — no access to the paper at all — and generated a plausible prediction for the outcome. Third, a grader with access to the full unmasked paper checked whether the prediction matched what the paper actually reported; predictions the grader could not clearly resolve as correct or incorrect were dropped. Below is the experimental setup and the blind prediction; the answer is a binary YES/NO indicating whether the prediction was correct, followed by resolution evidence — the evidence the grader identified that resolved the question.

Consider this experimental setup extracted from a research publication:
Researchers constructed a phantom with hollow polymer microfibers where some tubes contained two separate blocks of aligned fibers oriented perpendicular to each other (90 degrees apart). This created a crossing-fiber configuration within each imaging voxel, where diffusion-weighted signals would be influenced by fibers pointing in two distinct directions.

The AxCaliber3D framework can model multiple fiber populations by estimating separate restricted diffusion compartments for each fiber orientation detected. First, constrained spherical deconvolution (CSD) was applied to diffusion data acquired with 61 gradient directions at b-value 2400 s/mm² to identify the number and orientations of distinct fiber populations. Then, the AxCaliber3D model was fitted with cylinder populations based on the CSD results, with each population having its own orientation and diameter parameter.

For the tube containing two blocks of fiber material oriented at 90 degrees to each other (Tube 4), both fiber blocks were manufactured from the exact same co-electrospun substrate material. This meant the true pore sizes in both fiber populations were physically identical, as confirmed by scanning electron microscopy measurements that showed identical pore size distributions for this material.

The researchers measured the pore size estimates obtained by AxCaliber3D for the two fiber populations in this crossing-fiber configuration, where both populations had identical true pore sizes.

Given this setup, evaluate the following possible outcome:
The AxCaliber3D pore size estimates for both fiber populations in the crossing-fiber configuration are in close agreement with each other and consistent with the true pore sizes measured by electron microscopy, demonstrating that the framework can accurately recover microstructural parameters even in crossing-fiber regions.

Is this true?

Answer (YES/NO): NO